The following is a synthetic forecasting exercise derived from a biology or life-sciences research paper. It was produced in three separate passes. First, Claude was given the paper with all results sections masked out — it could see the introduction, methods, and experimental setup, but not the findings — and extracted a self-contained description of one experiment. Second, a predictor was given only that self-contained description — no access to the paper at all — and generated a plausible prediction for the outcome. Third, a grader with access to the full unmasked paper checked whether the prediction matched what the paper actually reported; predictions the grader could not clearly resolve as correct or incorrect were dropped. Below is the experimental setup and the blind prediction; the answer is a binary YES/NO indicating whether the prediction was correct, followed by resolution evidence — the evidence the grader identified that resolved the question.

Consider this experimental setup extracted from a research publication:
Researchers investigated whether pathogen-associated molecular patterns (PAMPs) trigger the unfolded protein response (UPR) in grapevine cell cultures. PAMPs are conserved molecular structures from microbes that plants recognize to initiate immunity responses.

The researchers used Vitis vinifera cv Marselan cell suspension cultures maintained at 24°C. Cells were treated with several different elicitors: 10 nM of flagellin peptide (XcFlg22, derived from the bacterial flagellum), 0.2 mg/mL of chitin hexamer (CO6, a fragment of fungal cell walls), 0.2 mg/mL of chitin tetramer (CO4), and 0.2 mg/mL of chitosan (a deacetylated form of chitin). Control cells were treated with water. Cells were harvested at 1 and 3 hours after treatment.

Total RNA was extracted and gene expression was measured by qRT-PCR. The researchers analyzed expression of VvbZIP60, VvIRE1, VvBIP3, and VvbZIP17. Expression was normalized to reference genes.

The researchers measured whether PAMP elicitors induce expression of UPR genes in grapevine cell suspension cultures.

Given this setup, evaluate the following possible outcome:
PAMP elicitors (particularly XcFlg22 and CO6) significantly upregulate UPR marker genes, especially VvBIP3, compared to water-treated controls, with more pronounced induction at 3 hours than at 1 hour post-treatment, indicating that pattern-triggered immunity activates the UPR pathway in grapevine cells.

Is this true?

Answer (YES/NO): NO